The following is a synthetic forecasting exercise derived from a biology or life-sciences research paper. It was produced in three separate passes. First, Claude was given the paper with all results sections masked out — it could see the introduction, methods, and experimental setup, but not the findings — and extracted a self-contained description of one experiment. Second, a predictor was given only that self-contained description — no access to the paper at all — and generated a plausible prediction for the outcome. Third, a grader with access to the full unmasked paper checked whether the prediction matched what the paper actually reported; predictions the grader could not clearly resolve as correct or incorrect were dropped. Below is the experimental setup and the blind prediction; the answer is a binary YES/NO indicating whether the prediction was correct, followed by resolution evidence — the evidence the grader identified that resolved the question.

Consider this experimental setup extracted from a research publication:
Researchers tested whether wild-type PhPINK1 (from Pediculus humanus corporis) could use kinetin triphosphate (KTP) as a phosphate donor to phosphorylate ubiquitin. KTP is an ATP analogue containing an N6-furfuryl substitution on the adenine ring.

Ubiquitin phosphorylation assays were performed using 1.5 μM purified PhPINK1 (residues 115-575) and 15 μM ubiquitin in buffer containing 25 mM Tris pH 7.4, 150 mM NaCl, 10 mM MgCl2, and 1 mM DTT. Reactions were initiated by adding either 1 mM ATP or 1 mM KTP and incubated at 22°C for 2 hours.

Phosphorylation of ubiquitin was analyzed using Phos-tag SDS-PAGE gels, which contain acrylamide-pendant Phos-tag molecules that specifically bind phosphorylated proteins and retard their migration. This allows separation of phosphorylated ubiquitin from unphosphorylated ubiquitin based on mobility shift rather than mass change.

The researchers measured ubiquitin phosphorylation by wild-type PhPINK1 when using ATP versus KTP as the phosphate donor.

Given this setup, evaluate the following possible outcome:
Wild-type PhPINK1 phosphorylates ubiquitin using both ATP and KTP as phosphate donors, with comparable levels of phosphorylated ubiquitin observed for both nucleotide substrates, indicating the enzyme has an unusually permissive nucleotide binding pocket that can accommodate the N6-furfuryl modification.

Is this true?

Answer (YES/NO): NO